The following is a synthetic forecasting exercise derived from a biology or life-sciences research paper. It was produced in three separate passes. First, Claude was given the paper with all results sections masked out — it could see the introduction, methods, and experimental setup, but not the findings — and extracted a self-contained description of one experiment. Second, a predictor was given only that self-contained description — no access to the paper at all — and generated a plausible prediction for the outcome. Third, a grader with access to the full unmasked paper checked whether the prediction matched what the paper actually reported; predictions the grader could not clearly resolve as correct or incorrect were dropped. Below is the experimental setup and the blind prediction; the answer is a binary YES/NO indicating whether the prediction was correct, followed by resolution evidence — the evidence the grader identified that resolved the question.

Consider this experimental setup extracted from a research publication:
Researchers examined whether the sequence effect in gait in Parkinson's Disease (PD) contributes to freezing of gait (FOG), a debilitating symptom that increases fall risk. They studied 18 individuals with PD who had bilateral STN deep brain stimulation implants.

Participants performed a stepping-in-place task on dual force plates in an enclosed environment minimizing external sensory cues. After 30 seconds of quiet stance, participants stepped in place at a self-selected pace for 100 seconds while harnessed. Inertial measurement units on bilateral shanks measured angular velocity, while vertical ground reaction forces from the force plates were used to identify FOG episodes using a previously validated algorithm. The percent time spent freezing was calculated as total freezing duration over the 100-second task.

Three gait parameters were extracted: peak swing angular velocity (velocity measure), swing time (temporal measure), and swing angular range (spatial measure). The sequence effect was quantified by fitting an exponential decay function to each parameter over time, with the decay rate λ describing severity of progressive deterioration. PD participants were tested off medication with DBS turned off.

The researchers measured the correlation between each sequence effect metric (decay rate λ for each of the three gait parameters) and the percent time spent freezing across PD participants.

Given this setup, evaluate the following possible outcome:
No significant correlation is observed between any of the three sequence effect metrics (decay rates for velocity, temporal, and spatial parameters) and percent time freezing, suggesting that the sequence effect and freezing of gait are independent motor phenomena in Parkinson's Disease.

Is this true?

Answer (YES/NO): NO